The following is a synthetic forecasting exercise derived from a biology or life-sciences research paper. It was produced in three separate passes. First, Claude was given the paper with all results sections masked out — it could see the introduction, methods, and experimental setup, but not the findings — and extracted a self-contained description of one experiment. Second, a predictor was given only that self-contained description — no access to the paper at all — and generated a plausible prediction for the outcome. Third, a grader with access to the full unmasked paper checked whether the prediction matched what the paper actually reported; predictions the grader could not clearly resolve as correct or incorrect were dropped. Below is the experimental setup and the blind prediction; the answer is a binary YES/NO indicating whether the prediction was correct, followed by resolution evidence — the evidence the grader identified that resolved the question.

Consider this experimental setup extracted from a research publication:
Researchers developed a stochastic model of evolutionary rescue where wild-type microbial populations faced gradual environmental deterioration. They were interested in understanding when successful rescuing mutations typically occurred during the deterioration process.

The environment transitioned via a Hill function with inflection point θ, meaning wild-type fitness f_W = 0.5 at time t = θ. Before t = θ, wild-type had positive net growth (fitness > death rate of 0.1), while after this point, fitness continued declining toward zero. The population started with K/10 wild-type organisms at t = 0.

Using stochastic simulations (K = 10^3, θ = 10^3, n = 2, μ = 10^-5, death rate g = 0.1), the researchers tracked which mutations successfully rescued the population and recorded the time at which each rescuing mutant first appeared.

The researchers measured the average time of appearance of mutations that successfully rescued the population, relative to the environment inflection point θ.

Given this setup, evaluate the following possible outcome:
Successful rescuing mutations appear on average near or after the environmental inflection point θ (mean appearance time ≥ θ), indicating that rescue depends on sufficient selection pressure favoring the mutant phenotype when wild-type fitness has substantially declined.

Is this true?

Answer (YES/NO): YES